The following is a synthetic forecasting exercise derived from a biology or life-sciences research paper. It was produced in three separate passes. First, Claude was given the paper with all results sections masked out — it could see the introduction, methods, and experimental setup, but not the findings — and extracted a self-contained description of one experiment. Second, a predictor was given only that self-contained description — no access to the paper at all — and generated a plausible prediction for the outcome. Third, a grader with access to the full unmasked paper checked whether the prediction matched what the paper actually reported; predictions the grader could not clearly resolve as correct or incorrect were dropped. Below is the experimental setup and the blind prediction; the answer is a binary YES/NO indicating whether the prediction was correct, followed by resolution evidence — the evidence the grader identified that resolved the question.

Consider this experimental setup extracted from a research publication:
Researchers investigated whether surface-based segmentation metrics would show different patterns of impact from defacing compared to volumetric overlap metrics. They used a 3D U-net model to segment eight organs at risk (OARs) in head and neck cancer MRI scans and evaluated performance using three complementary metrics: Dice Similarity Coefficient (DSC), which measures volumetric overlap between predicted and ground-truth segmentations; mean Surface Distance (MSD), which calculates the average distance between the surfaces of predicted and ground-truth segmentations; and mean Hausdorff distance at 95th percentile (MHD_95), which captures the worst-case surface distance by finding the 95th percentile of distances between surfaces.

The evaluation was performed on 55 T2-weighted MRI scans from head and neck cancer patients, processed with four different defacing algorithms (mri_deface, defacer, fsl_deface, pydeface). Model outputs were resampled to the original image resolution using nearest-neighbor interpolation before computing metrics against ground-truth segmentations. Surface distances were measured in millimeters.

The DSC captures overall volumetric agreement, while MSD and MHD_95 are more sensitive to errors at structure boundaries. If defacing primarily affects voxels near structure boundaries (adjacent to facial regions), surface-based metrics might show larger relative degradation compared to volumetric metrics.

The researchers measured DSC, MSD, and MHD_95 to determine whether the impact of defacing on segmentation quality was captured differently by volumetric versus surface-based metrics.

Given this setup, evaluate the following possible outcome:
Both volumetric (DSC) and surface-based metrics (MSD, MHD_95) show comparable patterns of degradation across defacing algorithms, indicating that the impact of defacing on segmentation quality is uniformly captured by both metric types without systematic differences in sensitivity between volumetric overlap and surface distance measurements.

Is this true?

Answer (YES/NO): NO